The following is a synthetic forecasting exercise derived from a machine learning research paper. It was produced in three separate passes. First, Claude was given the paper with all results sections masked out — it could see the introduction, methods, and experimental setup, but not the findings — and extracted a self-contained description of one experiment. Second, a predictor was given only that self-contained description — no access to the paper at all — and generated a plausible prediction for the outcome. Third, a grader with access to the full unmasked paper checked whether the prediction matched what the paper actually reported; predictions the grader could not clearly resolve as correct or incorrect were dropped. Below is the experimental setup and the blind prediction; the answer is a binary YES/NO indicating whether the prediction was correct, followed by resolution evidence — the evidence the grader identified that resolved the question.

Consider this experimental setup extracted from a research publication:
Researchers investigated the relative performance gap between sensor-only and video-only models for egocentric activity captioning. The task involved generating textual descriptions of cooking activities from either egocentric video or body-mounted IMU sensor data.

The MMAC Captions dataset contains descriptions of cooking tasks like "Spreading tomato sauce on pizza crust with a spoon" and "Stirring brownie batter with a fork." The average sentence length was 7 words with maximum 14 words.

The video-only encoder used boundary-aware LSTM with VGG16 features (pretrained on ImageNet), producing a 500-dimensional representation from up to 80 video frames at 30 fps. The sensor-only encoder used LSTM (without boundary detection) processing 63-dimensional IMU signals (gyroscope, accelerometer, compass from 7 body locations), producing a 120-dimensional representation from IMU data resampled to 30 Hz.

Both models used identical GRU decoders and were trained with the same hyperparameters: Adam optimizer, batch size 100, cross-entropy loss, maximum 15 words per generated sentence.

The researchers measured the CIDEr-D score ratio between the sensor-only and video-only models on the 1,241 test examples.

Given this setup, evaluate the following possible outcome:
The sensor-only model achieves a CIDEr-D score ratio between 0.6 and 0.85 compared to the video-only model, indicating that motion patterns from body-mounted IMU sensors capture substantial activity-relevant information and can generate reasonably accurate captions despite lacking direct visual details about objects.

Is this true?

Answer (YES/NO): YES